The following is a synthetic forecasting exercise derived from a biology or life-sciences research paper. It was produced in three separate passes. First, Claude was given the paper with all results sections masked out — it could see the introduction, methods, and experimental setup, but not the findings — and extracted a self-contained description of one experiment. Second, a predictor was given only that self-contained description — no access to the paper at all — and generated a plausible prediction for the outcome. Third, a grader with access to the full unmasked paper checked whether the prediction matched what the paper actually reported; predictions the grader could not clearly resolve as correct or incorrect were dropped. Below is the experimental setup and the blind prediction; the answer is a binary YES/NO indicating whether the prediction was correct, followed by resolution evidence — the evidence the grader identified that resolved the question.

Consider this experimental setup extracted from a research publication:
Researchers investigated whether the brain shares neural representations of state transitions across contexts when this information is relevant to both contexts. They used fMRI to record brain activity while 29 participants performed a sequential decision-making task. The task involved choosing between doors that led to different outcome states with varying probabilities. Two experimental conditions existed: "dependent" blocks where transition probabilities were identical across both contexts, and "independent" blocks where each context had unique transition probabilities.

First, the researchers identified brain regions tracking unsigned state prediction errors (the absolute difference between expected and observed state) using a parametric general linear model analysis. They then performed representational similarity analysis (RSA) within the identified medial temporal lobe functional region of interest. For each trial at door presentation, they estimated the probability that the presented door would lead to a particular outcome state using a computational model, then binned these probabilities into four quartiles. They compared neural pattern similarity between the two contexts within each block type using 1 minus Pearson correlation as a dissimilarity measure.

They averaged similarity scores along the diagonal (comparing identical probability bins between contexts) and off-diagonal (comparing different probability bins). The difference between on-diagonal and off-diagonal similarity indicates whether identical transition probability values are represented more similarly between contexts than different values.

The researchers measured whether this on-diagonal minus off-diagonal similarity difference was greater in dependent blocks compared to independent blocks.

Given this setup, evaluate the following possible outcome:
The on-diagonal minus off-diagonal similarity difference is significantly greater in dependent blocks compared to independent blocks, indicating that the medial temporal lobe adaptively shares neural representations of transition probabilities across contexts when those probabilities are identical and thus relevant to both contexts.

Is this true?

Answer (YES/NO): YES